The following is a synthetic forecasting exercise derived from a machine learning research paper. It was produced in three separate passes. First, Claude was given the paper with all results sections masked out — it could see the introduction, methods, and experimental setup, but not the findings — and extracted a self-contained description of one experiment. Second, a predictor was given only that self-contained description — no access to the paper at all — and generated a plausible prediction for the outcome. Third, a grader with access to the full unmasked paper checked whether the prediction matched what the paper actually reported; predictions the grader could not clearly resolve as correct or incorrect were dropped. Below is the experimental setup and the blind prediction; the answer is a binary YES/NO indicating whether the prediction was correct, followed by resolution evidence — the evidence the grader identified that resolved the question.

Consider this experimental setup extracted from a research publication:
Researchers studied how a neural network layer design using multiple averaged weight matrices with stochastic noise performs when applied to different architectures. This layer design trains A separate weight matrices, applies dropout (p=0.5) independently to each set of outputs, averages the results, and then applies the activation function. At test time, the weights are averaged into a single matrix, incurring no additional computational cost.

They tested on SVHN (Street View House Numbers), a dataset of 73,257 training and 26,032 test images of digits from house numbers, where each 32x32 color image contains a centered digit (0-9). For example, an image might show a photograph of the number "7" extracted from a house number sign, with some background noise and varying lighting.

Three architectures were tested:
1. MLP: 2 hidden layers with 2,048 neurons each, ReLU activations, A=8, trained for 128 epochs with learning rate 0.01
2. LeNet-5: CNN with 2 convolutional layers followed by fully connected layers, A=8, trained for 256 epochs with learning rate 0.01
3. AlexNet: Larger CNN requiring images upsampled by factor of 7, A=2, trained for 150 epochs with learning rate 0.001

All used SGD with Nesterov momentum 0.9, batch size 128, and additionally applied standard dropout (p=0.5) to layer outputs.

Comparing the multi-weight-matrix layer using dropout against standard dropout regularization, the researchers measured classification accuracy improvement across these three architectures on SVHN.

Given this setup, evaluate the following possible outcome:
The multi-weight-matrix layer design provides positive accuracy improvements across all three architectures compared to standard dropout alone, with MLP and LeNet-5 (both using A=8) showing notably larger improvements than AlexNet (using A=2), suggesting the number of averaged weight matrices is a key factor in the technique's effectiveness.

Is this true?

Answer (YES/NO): NO